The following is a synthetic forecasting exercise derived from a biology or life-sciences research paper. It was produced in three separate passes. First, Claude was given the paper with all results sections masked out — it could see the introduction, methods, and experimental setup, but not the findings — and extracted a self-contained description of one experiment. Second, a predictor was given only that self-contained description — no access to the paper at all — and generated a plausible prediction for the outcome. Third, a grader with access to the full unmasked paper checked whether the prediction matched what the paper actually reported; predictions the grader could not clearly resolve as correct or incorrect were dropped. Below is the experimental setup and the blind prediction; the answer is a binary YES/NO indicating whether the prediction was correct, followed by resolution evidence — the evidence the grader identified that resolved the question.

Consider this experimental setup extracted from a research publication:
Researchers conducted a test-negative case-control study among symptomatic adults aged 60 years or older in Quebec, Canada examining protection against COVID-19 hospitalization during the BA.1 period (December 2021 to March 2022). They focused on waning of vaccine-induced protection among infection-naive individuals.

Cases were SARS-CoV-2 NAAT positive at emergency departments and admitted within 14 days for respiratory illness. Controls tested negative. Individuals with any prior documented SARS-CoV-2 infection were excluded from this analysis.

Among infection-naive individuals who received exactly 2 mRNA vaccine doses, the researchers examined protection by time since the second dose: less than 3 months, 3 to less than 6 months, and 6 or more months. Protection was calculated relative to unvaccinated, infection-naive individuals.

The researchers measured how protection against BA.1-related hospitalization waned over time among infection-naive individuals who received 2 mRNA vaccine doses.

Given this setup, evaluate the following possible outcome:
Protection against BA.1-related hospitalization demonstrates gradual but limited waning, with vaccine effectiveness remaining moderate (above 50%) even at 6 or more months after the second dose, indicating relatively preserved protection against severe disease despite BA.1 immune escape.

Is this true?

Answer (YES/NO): YES